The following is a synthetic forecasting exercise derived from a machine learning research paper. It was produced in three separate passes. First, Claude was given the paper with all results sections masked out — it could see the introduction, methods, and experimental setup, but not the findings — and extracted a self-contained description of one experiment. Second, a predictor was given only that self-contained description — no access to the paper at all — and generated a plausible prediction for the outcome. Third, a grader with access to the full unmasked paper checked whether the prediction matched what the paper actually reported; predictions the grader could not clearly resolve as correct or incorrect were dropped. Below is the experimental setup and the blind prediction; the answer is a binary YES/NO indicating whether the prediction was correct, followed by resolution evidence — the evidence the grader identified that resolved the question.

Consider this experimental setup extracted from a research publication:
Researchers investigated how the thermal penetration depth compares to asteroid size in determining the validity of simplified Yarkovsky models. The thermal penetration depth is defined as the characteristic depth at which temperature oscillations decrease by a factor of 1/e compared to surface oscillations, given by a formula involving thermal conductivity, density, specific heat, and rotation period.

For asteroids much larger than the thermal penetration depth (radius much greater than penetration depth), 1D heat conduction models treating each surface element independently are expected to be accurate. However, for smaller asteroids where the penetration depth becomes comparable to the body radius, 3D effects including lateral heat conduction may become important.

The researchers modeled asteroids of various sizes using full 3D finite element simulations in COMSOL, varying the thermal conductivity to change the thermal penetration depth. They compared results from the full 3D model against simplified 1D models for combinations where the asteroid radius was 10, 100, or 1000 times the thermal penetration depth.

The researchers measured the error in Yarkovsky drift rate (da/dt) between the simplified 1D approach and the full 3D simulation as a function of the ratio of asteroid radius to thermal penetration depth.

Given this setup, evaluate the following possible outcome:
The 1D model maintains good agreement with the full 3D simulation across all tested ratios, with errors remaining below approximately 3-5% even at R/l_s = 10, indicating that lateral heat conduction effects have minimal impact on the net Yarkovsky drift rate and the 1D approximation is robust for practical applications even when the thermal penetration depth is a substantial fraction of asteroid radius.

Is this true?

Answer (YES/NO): YES